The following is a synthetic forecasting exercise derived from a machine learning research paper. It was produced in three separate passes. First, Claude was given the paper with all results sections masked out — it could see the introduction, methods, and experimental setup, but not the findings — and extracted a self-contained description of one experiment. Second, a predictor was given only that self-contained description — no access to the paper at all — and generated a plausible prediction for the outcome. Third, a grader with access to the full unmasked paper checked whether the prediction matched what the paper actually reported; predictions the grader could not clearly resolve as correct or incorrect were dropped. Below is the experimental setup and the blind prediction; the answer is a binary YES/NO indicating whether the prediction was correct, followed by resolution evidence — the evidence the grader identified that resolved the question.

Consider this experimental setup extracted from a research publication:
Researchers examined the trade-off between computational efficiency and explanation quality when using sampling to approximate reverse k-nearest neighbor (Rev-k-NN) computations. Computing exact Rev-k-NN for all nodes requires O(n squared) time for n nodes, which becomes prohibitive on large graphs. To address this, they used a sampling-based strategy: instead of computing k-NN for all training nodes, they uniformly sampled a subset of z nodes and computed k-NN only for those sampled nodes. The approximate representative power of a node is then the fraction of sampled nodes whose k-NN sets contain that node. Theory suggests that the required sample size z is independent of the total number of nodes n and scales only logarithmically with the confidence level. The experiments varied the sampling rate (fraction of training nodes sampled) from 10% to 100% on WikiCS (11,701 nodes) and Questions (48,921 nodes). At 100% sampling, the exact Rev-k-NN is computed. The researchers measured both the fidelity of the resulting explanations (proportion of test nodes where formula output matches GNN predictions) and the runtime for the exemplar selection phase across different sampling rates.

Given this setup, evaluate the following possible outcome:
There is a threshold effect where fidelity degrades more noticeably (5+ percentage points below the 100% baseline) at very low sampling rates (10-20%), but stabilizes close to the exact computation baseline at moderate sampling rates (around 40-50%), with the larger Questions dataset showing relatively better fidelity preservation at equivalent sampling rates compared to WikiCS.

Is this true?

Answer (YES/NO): NO